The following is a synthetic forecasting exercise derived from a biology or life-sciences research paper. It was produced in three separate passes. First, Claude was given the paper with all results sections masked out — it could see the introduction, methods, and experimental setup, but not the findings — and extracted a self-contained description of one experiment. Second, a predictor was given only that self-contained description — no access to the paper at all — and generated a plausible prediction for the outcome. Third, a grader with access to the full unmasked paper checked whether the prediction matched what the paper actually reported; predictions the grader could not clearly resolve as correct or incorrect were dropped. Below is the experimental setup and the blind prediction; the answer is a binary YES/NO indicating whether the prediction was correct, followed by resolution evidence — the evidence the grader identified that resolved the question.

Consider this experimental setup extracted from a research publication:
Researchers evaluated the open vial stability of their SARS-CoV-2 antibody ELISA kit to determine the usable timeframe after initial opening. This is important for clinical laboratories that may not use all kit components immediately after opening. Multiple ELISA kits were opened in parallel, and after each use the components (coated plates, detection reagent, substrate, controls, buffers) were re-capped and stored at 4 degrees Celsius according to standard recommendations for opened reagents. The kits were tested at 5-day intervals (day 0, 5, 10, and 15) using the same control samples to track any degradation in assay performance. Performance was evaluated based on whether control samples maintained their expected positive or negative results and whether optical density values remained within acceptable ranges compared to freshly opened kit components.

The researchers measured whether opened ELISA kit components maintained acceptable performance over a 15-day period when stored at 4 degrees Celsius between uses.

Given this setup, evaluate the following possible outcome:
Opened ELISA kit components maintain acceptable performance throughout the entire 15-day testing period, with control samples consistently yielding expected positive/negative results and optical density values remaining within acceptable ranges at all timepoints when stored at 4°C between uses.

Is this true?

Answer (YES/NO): YES